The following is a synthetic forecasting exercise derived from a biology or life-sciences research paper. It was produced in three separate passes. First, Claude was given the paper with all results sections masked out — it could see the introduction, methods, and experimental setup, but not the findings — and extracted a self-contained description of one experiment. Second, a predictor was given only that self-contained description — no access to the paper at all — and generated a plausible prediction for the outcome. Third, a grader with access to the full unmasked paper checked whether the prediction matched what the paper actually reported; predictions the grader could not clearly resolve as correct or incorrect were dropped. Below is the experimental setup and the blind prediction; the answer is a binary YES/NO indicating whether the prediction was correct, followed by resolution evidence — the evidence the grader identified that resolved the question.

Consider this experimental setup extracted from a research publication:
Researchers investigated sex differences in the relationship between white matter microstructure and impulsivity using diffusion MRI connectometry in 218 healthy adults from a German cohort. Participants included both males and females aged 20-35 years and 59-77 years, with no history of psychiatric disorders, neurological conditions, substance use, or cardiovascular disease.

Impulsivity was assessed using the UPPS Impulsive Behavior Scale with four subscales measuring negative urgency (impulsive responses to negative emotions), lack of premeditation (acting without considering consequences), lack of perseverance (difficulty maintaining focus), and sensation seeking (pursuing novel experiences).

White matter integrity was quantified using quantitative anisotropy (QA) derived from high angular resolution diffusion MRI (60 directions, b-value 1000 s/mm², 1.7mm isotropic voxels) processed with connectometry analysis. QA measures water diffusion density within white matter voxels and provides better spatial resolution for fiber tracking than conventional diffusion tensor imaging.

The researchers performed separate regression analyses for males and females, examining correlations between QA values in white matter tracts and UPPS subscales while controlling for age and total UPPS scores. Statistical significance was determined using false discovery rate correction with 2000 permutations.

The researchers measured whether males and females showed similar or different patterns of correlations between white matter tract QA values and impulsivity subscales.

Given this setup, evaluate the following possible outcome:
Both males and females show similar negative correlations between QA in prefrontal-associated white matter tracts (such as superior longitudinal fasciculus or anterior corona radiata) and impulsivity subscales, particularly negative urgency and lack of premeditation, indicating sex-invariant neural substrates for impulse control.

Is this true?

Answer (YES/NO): NO